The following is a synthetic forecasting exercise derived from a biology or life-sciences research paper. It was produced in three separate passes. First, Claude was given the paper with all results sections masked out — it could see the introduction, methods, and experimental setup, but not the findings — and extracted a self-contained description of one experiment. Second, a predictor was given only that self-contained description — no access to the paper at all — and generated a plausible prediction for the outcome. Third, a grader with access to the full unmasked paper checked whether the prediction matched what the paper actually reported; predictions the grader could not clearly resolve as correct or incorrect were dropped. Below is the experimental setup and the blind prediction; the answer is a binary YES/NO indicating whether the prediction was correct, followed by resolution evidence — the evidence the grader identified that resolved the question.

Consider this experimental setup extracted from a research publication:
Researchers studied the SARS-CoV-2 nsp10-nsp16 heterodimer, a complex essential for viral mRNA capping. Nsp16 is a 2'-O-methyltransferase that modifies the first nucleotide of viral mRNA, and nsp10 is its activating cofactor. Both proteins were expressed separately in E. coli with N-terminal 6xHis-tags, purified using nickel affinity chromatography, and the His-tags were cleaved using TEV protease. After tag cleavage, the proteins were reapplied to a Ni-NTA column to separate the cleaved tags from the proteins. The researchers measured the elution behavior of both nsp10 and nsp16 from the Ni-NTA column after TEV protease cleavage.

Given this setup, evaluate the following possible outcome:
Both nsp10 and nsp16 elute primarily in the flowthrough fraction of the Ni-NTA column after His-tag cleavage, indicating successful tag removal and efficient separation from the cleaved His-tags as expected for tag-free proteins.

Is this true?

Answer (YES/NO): NO